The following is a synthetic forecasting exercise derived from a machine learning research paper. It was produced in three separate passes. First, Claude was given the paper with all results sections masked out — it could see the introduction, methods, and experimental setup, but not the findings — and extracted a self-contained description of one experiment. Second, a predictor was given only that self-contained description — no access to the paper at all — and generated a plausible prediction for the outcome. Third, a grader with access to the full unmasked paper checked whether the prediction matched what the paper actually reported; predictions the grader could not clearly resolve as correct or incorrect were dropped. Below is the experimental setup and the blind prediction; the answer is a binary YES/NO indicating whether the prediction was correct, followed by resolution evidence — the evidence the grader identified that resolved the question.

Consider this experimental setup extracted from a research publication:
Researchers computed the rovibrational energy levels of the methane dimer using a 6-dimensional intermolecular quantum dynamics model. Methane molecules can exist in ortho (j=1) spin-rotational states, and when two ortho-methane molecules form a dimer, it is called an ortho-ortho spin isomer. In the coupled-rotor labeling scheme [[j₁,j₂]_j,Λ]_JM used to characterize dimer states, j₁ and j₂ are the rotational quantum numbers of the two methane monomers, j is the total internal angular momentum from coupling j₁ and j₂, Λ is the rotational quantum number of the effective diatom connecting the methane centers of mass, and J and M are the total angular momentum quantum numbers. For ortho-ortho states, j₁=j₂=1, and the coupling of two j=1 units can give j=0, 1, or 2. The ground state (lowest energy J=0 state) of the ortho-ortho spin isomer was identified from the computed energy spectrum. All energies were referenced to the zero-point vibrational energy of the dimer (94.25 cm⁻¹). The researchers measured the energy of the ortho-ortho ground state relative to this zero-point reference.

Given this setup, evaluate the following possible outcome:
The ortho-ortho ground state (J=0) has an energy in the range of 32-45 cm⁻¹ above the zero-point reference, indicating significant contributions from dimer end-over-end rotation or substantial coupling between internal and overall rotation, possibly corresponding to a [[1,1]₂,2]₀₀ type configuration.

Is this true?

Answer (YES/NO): NO